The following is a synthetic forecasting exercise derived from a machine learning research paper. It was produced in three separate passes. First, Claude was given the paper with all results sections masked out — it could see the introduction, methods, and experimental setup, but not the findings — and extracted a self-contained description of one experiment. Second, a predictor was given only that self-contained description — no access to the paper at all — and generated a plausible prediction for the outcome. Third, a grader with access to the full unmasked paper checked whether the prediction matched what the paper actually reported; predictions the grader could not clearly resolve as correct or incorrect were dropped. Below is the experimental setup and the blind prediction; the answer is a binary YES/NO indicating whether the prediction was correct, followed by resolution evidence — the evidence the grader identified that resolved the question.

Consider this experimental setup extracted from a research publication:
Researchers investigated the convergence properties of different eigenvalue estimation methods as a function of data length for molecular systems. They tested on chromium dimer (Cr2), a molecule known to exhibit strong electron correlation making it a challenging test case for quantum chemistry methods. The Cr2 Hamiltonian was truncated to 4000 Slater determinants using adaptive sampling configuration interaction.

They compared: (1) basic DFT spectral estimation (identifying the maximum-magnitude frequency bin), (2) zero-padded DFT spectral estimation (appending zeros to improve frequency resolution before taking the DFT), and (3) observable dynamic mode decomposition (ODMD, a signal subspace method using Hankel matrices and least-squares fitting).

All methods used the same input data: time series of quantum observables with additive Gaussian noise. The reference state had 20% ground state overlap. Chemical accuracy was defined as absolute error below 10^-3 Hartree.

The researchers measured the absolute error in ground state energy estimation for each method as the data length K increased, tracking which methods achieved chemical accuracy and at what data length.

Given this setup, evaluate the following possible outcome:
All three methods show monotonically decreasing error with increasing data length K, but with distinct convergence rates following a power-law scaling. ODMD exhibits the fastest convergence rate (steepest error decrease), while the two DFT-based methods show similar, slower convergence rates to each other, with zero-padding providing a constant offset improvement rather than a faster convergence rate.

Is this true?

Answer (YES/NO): NO